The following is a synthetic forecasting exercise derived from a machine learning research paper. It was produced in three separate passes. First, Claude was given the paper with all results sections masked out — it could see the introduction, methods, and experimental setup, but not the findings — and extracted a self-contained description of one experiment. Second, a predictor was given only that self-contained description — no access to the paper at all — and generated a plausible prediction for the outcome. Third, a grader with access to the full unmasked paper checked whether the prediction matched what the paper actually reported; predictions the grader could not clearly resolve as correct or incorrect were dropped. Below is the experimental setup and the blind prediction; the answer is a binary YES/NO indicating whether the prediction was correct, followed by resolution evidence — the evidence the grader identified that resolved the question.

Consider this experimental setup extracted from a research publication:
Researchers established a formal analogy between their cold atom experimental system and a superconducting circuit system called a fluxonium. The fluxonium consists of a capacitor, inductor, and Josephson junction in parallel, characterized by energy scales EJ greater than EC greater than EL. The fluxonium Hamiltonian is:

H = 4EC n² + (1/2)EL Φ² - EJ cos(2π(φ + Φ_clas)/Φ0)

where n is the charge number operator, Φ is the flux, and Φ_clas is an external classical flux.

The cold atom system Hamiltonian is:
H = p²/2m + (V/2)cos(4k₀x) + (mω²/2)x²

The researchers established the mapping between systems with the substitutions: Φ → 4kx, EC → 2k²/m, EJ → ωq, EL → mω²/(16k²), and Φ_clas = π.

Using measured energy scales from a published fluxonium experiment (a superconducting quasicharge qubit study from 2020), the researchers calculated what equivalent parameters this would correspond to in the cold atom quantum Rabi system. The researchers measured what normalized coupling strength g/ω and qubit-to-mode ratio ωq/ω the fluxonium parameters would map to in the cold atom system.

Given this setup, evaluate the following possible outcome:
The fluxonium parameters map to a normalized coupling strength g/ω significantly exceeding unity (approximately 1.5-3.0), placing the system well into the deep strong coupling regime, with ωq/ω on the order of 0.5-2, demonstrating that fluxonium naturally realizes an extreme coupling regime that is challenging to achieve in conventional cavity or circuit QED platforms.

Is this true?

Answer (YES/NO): NO